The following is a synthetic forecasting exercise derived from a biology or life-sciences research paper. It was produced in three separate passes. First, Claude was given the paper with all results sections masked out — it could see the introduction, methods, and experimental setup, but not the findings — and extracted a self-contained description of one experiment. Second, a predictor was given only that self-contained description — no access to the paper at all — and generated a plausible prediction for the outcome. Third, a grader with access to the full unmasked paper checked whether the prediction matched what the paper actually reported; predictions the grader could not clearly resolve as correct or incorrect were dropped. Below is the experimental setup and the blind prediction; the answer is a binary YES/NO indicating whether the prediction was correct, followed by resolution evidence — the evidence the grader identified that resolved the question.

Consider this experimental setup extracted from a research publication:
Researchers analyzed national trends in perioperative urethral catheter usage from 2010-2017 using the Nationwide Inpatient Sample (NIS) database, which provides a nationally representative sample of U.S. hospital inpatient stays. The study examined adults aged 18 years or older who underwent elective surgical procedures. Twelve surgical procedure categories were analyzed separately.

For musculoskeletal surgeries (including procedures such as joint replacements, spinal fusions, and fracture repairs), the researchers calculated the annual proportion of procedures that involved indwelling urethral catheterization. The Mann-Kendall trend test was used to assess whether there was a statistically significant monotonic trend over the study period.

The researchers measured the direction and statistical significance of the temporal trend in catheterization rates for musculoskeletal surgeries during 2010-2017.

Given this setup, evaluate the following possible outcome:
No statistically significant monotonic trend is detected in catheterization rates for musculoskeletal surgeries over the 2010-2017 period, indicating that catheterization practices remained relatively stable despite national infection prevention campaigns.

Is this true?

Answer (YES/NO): YES